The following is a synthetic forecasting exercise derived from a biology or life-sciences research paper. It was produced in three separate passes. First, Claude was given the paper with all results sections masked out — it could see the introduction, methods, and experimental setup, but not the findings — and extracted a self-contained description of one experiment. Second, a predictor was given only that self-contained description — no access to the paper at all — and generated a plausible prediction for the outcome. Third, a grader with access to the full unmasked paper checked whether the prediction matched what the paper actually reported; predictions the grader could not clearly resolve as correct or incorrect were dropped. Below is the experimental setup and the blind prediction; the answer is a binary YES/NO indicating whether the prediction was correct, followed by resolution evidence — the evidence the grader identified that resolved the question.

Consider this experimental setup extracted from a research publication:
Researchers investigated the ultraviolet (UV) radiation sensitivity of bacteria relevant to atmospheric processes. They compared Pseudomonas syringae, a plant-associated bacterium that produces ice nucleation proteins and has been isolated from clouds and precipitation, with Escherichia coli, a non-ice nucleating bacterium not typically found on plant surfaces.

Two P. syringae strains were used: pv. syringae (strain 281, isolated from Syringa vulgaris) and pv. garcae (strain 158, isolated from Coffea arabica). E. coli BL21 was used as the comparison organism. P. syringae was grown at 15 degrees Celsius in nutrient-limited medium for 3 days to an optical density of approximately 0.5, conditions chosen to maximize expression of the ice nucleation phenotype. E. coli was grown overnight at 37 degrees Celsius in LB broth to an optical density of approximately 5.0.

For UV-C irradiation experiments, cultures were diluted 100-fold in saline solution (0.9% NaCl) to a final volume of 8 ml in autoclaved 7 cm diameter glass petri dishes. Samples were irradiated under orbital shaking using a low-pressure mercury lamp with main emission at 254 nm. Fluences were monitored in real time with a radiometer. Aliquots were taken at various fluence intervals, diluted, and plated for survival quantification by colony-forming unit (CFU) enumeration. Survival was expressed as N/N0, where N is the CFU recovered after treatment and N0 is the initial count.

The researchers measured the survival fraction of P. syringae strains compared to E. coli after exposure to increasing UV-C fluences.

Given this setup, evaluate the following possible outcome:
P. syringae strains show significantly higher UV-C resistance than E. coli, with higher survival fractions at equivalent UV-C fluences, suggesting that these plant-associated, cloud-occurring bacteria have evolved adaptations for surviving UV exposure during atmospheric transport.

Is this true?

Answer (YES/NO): NO